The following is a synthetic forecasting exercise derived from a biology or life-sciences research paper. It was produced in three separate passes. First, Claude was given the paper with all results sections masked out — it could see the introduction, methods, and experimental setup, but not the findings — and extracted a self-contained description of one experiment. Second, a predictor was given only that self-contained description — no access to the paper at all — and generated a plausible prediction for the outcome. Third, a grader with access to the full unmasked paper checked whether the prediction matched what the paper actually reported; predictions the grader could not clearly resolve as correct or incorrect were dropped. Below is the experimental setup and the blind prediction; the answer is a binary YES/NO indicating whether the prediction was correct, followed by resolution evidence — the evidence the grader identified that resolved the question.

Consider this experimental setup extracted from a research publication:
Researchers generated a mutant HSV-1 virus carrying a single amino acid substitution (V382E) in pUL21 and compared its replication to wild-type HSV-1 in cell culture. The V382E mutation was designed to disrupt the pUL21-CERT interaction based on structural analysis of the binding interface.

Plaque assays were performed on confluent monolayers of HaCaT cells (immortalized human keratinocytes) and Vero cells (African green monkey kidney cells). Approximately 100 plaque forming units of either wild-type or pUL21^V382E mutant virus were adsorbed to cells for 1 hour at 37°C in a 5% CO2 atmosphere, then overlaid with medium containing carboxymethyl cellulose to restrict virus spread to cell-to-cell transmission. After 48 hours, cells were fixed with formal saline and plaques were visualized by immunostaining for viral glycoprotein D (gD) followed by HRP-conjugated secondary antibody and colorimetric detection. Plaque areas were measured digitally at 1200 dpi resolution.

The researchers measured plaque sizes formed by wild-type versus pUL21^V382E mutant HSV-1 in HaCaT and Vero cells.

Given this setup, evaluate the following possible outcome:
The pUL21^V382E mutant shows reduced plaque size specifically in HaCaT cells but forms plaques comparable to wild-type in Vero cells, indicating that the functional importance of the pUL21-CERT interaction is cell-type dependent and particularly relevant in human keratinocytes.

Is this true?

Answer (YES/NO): NO